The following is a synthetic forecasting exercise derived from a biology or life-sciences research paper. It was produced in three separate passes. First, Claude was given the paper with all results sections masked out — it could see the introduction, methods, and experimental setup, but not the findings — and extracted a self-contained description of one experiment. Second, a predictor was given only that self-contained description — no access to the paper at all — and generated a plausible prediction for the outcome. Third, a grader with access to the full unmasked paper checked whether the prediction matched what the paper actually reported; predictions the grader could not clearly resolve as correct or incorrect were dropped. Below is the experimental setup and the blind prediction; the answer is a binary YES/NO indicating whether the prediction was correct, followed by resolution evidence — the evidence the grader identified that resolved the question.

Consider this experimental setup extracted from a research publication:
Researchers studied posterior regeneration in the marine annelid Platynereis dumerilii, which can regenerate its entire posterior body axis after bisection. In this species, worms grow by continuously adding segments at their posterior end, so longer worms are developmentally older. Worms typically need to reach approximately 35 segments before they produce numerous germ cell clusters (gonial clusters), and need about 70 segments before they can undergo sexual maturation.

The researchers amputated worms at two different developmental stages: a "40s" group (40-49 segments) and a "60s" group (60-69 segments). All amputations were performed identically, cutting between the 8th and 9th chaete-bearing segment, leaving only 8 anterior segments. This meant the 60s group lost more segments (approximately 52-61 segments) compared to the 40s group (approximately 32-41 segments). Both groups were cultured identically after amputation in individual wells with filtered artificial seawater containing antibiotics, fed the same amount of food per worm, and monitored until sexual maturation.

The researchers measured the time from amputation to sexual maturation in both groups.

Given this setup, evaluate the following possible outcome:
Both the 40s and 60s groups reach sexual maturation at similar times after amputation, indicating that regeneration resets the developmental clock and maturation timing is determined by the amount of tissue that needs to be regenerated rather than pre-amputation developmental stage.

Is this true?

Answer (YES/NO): NO